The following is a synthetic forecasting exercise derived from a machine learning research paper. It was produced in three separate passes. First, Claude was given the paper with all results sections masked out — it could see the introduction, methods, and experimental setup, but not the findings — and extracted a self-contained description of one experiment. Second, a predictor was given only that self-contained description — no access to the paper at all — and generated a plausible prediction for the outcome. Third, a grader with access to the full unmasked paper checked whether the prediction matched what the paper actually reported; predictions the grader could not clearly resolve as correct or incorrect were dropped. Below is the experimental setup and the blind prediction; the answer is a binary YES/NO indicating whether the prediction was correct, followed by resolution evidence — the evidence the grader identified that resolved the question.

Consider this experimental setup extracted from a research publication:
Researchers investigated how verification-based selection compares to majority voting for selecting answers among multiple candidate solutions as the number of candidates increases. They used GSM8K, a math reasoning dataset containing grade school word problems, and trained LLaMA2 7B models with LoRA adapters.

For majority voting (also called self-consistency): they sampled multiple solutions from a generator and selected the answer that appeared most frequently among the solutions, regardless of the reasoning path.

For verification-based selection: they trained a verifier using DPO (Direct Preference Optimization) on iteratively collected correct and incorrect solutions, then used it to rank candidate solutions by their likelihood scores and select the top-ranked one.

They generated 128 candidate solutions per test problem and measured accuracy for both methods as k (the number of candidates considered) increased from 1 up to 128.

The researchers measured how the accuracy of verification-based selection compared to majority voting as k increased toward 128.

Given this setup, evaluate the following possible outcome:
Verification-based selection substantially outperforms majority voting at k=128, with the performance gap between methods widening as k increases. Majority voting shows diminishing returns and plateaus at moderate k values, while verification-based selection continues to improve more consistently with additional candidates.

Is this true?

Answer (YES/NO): NO